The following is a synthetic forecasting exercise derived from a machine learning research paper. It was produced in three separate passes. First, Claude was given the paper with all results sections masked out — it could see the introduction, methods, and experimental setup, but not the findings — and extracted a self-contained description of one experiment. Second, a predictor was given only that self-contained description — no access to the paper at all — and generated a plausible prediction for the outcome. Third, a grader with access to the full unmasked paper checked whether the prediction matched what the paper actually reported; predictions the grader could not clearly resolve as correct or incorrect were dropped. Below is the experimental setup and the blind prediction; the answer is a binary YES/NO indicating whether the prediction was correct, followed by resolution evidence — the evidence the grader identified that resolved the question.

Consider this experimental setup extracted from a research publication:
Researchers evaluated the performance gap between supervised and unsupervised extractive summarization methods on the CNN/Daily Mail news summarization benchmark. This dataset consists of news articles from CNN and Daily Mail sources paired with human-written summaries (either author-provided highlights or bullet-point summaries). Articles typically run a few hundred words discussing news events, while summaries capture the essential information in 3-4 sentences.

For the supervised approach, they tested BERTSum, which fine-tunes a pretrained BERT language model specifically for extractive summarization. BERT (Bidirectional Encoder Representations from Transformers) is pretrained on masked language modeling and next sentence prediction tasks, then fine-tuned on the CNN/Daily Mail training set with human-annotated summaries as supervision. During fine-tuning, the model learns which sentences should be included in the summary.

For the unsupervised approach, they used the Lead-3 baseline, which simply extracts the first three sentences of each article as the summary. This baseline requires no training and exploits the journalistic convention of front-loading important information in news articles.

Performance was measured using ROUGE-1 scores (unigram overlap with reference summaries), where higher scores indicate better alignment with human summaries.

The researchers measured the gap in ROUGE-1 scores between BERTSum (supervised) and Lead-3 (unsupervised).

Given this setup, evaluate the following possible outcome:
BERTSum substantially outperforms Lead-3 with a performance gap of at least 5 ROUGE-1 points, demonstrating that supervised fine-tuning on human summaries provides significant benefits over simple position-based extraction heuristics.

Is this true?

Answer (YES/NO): NO